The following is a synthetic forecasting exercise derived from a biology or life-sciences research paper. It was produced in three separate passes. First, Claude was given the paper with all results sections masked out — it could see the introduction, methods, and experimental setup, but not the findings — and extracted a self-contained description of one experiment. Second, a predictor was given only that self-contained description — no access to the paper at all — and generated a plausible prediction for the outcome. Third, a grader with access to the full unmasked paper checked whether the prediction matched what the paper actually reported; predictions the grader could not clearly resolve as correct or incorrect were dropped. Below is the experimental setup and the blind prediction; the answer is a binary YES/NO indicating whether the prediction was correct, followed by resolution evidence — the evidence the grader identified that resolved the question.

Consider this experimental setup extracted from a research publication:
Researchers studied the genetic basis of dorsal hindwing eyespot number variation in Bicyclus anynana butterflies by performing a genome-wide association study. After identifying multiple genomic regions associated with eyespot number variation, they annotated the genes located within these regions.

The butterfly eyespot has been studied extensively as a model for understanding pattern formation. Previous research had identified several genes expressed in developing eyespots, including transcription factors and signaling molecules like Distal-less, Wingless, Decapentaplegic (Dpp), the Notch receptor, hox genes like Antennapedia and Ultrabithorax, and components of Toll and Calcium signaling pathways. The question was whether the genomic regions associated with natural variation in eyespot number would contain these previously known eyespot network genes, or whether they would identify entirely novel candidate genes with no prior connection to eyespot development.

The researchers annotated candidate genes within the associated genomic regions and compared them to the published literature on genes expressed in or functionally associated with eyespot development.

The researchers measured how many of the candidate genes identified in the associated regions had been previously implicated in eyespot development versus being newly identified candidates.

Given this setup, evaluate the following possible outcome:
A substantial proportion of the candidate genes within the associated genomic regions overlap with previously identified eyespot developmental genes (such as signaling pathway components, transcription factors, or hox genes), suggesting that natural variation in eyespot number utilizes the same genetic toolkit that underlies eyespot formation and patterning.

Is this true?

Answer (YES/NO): YES